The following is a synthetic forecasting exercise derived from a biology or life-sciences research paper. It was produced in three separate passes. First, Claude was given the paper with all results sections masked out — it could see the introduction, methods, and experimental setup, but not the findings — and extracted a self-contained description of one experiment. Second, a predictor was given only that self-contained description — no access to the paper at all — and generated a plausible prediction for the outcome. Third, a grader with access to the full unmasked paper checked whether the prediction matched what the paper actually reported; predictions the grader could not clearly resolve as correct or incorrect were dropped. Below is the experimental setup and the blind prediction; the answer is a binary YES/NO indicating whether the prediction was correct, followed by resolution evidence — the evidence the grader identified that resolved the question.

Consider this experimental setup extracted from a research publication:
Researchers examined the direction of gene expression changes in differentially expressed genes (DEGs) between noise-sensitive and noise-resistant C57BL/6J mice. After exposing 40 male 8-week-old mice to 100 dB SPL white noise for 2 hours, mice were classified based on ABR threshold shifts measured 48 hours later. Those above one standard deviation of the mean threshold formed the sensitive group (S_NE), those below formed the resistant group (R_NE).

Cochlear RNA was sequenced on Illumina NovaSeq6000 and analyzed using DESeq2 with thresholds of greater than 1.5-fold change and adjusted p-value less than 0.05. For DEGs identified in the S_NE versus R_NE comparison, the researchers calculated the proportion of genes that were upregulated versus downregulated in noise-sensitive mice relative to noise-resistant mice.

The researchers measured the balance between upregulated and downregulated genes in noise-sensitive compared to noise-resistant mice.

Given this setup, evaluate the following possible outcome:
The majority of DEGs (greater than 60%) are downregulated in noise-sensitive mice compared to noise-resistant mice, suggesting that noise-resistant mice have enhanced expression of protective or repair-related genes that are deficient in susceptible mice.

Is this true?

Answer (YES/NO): NO